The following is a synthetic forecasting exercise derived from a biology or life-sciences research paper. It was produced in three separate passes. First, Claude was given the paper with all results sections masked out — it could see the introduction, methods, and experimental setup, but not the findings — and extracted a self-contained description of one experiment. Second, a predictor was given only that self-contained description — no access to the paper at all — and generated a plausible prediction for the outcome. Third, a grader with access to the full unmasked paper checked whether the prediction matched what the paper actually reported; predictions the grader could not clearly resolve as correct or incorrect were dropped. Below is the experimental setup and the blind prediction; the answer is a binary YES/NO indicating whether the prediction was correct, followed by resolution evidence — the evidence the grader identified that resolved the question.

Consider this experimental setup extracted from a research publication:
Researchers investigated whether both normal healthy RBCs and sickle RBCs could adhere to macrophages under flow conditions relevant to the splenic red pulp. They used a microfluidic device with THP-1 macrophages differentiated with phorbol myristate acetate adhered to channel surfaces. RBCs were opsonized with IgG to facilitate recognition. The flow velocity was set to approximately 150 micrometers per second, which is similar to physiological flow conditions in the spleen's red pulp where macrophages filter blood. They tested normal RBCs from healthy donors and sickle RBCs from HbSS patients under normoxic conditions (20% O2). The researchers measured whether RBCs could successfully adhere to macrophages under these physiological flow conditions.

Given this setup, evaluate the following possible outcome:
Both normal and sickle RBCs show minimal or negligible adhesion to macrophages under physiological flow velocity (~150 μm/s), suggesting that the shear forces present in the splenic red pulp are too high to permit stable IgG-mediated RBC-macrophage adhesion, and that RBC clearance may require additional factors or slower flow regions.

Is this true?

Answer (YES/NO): NO